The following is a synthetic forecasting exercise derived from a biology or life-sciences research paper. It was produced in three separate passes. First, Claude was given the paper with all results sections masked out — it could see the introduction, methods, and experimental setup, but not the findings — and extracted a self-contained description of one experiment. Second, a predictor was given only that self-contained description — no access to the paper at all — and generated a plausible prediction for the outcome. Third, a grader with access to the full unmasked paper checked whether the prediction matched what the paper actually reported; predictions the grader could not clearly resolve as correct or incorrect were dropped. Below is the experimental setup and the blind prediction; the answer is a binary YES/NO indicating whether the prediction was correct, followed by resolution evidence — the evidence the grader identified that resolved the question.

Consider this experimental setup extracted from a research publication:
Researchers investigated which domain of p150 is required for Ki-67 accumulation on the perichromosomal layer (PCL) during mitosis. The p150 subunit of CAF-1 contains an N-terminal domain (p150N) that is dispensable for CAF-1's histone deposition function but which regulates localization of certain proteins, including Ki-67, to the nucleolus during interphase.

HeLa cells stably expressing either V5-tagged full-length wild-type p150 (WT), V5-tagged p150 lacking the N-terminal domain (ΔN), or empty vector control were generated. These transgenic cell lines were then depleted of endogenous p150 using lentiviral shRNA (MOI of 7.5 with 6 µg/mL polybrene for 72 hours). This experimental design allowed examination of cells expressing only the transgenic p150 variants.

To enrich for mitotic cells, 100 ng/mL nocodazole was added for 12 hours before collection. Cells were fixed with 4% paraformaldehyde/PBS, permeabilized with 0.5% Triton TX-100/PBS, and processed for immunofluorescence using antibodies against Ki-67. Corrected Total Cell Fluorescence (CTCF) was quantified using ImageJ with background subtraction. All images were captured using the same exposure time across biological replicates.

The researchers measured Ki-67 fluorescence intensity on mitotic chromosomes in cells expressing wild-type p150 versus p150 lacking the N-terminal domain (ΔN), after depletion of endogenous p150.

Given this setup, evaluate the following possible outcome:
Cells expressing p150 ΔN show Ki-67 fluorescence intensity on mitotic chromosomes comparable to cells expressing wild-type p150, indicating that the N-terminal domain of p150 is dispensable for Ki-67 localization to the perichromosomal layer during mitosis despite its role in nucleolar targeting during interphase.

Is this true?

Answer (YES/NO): NO